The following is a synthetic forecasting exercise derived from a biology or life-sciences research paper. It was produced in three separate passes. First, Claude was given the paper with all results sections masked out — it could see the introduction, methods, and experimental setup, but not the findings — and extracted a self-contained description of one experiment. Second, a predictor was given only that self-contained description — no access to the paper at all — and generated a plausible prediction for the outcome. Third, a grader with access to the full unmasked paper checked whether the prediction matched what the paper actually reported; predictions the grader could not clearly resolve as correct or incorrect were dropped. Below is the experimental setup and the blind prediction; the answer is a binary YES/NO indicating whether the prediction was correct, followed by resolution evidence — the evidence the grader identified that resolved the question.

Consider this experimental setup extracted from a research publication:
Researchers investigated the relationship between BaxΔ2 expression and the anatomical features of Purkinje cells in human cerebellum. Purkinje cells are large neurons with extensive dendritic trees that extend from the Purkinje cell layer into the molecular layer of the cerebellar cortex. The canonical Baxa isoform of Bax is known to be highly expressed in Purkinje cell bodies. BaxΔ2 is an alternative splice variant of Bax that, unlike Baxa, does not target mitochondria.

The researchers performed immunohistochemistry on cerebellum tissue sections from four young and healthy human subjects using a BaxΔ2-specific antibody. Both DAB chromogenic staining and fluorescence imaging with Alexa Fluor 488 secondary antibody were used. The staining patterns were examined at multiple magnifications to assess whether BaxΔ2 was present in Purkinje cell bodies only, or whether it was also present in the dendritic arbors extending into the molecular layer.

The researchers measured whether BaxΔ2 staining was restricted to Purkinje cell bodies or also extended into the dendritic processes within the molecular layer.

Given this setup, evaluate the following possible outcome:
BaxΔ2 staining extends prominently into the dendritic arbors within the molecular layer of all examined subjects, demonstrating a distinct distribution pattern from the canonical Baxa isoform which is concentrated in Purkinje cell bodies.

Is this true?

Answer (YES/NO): NO